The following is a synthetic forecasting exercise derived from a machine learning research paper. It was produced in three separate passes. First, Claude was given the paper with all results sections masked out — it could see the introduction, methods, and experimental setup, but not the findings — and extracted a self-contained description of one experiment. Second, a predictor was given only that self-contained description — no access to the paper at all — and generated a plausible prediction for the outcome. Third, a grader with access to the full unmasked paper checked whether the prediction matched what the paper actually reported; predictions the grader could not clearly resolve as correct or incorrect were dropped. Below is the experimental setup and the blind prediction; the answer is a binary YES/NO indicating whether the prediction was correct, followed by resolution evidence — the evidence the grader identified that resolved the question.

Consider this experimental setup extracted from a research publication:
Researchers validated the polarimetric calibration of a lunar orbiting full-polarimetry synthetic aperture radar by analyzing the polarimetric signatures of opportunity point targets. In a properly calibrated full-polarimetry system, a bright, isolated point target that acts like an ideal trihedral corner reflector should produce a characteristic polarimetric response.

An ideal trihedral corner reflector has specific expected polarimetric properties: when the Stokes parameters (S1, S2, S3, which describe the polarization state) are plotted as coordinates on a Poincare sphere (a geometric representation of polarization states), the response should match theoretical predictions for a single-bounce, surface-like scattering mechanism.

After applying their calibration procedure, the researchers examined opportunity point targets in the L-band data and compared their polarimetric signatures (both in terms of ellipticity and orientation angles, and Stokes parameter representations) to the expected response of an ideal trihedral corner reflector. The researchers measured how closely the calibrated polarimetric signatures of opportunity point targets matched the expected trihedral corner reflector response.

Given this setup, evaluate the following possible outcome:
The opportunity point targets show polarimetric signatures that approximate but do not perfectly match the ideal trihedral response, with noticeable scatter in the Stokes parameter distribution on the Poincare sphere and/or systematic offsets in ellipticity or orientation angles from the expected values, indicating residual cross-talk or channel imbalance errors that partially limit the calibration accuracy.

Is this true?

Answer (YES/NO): NO